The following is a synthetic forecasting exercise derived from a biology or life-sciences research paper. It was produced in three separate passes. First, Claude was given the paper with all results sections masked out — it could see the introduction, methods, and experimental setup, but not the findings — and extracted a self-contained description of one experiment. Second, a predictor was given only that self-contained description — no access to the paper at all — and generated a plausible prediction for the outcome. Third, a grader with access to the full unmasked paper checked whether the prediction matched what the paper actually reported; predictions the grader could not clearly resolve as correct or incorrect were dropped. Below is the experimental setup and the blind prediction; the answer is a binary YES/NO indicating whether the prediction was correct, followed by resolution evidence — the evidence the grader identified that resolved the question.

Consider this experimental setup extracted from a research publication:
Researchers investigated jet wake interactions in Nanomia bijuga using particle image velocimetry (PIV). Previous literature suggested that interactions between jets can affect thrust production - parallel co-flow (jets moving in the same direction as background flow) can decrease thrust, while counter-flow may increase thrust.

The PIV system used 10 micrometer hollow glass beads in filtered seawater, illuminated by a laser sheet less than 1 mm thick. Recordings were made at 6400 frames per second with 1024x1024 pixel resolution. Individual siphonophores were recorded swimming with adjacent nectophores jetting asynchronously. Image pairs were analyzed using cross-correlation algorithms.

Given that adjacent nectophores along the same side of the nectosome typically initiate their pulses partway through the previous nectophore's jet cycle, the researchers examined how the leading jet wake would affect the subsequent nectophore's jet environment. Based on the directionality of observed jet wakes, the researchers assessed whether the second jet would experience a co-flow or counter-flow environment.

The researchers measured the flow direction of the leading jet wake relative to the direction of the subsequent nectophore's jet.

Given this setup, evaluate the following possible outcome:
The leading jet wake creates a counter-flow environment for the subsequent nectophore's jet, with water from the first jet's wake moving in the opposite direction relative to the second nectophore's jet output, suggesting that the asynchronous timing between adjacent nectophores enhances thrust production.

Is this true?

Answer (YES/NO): NO